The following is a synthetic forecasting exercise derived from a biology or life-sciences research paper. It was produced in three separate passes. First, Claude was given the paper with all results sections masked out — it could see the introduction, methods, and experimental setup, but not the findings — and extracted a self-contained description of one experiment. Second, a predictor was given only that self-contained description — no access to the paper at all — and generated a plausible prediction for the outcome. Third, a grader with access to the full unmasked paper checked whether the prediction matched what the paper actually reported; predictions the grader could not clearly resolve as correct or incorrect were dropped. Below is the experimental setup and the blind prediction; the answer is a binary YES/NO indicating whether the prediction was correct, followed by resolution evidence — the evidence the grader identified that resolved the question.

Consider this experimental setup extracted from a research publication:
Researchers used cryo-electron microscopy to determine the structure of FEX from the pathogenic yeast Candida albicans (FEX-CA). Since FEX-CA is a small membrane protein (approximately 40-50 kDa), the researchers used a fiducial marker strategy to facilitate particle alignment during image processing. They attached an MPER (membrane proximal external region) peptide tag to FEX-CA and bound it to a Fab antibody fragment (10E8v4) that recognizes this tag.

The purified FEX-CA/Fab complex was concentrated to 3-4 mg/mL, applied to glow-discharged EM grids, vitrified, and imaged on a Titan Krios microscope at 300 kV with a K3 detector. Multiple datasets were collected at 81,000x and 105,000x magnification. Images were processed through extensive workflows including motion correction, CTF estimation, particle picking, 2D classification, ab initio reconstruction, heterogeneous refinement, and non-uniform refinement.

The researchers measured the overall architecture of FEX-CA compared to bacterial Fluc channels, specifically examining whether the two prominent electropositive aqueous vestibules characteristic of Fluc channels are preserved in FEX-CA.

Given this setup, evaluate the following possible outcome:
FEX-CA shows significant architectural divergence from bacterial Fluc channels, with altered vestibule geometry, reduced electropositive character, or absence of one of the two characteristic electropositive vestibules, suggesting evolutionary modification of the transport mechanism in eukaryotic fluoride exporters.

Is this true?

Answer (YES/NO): YES